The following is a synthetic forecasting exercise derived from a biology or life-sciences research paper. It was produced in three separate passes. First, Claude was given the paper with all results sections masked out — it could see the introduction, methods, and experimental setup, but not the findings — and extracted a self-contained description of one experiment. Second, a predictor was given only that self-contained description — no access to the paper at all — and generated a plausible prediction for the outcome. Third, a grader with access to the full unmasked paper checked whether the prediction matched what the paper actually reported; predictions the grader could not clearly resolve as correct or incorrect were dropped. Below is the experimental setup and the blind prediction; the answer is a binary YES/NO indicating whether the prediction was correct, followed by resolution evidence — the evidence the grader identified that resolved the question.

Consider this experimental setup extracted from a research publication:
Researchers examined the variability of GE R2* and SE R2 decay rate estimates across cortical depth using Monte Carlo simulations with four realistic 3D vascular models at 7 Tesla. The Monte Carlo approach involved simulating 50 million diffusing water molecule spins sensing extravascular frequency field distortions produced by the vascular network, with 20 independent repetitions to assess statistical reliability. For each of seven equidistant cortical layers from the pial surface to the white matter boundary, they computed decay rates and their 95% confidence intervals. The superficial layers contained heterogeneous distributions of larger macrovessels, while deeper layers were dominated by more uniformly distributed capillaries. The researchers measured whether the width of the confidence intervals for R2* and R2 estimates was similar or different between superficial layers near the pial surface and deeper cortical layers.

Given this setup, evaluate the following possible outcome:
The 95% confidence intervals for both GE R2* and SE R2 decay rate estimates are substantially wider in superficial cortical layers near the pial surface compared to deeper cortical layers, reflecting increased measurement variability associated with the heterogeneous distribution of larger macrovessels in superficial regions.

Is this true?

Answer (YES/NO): YES